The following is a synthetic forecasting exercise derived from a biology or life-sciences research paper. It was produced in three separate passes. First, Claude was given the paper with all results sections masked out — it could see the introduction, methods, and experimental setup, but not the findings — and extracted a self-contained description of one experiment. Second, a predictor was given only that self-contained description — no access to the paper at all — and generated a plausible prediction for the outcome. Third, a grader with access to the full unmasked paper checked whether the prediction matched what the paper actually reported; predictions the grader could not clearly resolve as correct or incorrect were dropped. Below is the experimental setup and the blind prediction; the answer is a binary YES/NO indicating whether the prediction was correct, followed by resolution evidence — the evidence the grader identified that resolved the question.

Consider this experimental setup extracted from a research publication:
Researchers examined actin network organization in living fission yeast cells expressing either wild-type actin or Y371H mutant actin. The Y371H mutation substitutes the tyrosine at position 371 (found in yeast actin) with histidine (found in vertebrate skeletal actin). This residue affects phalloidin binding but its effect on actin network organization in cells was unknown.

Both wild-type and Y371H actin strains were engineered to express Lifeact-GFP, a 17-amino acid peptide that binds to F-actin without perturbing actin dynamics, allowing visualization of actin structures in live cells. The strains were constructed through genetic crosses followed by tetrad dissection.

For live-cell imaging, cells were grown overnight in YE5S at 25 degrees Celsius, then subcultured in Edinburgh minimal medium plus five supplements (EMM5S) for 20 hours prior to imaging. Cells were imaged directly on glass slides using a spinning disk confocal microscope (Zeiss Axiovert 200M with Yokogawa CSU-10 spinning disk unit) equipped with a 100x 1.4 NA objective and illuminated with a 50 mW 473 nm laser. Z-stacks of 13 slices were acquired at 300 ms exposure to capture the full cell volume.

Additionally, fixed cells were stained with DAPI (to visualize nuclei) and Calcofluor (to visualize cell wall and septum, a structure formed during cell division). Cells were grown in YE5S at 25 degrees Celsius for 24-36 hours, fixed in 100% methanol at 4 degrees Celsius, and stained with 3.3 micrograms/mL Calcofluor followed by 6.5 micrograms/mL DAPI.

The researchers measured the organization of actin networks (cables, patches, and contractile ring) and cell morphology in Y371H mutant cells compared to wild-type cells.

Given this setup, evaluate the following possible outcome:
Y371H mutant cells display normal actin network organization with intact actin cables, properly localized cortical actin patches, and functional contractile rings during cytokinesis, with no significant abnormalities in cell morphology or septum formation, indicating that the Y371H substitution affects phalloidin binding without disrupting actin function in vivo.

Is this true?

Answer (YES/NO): YES